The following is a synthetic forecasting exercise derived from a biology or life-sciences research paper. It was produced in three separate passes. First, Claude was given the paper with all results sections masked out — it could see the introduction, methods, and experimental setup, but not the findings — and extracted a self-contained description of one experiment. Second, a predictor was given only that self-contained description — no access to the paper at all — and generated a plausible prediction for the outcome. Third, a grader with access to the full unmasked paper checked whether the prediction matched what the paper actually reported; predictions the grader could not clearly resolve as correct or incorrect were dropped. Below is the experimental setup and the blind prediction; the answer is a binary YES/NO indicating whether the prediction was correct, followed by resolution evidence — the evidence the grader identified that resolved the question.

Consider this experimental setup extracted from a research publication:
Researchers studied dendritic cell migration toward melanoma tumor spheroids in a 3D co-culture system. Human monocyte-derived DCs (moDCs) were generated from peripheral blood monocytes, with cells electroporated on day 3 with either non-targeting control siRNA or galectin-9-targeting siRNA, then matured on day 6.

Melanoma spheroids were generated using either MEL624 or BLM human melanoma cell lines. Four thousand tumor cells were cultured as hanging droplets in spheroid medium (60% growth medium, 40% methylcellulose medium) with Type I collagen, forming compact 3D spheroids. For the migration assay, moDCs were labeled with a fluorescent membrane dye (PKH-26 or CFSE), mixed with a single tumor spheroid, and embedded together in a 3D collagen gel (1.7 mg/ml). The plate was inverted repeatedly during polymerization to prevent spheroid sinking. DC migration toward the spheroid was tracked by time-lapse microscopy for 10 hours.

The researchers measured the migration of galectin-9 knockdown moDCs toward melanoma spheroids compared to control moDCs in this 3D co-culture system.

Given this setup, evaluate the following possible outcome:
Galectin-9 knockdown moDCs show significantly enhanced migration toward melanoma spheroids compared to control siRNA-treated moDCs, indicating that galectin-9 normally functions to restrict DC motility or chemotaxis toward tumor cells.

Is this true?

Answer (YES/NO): NO